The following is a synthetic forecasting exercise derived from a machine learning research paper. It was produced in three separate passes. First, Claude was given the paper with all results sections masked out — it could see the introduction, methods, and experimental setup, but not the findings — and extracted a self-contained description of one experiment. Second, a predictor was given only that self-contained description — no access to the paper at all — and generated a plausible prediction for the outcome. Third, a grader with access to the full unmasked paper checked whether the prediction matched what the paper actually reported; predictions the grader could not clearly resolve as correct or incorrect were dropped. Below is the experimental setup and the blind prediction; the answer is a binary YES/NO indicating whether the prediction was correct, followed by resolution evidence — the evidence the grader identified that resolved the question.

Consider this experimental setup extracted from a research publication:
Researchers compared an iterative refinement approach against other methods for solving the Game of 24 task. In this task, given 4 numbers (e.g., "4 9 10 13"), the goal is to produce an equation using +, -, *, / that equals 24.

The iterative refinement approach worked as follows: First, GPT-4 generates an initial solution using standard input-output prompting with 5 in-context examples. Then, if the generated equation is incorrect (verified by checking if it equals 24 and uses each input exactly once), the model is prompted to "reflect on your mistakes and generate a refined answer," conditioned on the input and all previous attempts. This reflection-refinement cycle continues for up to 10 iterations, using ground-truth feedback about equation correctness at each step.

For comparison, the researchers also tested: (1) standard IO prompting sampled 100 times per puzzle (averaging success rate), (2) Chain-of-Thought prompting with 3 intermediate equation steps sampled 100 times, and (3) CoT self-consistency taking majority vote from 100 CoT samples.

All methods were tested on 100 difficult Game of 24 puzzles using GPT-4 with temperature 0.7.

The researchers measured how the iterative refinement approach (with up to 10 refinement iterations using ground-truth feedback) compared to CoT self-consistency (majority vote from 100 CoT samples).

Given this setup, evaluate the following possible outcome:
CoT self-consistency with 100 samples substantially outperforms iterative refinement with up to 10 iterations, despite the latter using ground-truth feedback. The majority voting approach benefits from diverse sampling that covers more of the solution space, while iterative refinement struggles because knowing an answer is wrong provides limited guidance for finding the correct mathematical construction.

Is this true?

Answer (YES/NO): NO